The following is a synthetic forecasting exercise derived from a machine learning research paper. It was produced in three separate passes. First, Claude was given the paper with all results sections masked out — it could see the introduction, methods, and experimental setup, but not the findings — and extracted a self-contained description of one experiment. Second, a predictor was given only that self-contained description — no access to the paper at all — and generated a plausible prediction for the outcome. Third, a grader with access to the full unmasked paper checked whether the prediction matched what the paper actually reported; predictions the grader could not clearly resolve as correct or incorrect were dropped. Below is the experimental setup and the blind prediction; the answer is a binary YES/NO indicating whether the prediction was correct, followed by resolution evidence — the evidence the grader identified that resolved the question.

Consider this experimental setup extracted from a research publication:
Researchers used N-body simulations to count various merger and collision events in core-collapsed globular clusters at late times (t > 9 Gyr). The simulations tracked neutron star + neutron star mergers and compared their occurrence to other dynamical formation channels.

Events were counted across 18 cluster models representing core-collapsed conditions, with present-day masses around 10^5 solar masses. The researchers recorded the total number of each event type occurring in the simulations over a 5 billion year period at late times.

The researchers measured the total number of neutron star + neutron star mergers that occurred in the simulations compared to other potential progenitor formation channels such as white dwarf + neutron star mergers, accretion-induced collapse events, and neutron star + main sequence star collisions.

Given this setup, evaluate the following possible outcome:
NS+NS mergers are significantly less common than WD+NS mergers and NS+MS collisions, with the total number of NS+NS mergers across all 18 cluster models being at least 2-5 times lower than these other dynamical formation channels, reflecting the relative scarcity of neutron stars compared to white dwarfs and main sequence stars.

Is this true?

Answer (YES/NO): YES